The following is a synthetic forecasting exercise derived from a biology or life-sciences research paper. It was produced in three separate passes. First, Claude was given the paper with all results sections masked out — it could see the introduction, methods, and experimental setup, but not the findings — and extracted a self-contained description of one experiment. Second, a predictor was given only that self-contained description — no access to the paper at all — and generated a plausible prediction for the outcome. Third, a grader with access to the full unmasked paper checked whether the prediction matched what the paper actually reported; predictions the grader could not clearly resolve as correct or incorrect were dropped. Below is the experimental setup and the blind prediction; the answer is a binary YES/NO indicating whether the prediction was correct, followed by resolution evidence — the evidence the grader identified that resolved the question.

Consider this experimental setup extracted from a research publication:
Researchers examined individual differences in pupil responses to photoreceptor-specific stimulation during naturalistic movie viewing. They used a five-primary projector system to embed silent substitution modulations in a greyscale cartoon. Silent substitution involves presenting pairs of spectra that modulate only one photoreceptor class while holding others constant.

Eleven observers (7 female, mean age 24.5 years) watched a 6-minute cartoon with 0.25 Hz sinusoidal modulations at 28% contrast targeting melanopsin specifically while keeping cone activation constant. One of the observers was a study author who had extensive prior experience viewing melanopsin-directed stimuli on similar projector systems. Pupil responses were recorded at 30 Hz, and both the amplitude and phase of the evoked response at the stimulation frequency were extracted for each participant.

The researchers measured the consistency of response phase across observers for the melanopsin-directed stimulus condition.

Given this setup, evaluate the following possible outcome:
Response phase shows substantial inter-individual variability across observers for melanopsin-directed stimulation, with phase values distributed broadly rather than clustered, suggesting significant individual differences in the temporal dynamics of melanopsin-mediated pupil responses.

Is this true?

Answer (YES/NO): YES